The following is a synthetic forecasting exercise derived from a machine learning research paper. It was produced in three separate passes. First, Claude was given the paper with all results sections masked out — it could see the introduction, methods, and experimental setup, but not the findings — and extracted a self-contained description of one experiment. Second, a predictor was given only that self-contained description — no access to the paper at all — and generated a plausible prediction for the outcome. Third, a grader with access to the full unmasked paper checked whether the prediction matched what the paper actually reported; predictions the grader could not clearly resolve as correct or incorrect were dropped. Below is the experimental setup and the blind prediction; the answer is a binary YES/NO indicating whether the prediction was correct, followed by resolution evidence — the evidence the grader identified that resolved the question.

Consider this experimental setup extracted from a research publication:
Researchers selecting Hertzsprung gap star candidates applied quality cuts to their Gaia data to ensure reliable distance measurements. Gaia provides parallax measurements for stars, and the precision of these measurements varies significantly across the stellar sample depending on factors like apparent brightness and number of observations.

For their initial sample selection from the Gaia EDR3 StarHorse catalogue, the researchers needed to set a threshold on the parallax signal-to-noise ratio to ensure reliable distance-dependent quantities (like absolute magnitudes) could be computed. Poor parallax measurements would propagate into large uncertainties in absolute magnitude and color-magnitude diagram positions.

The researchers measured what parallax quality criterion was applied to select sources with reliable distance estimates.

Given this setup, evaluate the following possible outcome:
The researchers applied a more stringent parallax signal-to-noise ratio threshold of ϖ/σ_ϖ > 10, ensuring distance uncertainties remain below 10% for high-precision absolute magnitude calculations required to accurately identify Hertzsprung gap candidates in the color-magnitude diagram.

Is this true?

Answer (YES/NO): NO